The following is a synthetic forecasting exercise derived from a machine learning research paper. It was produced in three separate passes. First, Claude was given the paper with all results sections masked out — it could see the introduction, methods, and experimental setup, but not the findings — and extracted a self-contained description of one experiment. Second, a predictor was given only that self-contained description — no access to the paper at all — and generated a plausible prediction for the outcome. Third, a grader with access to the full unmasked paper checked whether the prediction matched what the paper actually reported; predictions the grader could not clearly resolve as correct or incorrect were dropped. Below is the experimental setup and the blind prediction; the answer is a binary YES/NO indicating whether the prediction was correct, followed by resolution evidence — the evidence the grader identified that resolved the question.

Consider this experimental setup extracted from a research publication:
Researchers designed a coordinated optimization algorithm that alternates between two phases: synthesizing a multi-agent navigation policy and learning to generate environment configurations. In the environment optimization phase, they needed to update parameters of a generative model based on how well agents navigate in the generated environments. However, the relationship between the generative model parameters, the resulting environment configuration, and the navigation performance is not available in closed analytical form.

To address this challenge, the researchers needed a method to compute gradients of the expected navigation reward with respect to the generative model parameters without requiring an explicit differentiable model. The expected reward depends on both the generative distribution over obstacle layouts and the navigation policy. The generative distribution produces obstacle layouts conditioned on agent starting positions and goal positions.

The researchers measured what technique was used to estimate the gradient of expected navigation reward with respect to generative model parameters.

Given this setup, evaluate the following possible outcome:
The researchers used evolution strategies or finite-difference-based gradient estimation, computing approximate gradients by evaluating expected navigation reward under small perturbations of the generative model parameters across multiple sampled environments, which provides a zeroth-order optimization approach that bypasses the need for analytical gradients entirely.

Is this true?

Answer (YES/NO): NO